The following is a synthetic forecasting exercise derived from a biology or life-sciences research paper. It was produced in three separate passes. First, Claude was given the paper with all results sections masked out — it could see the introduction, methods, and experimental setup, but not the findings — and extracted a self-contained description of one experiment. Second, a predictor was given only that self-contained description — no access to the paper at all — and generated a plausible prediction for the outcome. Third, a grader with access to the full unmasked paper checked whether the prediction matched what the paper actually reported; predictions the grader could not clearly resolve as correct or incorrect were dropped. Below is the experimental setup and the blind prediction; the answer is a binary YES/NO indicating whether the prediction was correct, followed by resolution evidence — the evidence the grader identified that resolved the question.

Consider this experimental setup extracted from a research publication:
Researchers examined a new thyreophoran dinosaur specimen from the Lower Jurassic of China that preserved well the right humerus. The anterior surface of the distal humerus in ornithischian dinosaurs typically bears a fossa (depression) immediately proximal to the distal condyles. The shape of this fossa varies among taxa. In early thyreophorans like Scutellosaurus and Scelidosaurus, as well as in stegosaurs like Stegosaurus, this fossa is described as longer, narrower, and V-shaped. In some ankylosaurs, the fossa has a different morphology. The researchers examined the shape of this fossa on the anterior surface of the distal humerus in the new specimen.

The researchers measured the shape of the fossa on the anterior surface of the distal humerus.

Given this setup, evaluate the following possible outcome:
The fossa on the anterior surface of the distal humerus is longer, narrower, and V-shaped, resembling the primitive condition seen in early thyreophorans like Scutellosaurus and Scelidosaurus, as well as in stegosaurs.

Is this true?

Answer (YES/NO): NO